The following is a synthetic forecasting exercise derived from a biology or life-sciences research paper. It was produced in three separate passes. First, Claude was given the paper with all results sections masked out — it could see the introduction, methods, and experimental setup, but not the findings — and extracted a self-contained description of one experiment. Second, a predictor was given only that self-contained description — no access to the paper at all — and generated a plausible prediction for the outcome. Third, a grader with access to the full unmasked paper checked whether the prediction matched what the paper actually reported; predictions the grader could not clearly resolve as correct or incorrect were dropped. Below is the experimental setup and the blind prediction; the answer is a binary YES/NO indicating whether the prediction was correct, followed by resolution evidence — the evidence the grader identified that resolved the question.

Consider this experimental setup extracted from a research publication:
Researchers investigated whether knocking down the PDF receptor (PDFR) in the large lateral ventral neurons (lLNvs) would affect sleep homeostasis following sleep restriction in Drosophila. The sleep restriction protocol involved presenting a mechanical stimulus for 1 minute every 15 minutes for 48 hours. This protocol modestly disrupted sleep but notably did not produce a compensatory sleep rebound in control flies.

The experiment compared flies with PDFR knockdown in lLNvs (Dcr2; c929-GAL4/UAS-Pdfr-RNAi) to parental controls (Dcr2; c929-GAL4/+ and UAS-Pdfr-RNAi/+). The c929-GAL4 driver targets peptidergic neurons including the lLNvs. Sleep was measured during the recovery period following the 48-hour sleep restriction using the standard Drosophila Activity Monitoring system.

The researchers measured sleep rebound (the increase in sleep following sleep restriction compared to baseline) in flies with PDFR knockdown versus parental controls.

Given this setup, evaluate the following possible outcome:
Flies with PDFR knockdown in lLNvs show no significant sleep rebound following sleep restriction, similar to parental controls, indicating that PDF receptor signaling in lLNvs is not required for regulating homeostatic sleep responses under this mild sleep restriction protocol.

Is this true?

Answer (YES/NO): NO